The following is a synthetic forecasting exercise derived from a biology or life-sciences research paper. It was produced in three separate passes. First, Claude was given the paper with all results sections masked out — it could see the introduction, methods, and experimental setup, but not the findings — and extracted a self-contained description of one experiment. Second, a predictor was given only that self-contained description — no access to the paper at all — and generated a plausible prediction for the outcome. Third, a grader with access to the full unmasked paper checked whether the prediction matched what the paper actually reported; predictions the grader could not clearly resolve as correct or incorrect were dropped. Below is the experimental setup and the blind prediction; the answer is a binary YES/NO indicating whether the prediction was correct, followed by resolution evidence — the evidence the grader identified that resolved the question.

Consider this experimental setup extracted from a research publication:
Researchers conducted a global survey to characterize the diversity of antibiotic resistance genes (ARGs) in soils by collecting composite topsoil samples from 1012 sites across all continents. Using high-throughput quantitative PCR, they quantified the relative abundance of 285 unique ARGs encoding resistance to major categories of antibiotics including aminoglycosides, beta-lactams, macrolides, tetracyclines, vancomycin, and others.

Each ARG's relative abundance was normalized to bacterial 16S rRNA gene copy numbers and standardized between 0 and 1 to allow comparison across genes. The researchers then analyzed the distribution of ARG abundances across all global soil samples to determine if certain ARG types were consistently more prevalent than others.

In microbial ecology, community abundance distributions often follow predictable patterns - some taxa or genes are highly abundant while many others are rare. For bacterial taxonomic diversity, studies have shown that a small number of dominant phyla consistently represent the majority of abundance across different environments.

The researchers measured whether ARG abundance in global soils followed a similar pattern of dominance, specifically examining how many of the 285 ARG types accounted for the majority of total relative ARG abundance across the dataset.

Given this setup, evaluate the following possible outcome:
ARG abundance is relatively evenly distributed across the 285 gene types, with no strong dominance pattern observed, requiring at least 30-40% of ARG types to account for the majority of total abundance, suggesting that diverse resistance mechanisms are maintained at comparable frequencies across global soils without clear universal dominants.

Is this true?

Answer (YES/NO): NO